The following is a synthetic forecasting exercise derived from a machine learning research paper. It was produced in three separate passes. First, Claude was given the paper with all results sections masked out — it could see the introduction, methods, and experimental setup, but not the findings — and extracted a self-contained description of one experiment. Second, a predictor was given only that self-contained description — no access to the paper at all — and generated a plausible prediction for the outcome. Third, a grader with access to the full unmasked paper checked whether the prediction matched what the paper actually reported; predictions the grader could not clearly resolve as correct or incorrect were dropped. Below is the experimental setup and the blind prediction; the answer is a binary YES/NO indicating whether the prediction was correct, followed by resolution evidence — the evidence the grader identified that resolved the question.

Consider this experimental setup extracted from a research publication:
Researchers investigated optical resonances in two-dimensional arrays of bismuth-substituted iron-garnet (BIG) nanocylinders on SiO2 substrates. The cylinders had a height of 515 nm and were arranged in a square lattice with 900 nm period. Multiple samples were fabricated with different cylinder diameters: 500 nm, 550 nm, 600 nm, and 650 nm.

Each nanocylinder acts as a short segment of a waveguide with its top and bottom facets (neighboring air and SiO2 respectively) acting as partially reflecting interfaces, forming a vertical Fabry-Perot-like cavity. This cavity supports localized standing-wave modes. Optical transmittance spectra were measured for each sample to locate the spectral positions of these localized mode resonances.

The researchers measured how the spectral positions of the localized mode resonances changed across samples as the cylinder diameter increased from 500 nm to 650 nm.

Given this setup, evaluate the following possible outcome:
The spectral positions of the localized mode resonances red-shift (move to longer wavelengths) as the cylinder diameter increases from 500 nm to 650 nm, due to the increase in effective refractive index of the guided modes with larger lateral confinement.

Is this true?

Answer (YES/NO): YES